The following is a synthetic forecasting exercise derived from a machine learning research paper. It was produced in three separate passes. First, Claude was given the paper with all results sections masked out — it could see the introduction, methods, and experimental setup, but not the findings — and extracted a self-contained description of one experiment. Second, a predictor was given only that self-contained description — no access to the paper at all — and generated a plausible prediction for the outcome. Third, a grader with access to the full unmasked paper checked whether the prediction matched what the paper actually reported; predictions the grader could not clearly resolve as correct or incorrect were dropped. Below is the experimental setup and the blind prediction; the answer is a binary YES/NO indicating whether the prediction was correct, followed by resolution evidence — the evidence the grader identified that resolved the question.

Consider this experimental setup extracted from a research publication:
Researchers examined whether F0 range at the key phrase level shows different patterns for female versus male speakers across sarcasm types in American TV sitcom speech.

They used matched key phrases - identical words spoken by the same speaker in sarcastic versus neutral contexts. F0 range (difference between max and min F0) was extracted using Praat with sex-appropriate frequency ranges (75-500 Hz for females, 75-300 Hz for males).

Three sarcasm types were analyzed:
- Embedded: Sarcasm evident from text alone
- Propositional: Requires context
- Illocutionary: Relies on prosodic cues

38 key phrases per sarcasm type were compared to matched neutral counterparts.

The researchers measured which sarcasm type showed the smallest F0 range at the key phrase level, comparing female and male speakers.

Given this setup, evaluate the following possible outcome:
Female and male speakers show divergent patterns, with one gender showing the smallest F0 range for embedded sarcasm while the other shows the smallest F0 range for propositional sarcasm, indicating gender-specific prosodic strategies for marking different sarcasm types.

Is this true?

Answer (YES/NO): NO